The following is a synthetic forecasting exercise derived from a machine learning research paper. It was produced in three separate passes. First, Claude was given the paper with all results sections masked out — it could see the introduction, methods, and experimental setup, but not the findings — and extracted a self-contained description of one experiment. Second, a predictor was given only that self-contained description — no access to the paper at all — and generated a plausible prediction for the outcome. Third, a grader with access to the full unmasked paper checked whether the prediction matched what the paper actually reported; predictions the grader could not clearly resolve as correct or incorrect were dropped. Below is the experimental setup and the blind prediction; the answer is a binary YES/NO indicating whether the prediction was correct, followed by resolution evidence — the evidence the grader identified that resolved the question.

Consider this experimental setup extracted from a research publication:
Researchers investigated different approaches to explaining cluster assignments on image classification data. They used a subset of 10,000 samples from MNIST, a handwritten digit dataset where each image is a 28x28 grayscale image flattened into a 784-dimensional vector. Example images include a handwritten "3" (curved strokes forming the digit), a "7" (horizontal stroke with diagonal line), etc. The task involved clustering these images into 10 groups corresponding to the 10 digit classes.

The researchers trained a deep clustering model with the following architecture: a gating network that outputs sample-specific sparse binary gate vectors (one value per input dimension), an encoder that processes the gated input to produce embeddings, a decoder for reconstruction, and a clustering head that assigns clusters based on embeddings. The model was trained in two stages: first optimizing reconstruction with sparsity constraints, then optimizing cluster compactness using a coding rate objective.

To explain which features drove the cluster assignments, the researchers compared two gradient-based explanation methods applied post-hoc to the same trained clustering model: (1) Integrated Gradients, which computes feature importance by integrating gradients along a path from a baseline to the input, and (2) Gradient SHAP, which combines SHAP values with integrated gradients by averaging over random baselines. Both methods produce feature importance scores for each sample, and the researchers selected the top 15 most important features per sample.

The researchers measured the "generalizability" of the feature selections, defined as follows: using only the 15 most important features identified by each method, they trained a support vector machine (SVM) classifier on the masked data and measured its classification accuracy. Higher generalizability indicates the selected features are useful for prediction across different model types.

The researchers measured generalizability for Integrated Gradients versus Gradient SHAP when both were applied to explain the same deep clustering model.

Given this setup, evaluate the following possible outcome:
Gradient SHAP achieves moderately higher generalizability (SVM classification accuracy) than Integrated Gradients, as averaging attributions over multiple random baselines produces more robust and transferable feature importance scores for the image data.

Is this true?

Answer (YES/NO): NO